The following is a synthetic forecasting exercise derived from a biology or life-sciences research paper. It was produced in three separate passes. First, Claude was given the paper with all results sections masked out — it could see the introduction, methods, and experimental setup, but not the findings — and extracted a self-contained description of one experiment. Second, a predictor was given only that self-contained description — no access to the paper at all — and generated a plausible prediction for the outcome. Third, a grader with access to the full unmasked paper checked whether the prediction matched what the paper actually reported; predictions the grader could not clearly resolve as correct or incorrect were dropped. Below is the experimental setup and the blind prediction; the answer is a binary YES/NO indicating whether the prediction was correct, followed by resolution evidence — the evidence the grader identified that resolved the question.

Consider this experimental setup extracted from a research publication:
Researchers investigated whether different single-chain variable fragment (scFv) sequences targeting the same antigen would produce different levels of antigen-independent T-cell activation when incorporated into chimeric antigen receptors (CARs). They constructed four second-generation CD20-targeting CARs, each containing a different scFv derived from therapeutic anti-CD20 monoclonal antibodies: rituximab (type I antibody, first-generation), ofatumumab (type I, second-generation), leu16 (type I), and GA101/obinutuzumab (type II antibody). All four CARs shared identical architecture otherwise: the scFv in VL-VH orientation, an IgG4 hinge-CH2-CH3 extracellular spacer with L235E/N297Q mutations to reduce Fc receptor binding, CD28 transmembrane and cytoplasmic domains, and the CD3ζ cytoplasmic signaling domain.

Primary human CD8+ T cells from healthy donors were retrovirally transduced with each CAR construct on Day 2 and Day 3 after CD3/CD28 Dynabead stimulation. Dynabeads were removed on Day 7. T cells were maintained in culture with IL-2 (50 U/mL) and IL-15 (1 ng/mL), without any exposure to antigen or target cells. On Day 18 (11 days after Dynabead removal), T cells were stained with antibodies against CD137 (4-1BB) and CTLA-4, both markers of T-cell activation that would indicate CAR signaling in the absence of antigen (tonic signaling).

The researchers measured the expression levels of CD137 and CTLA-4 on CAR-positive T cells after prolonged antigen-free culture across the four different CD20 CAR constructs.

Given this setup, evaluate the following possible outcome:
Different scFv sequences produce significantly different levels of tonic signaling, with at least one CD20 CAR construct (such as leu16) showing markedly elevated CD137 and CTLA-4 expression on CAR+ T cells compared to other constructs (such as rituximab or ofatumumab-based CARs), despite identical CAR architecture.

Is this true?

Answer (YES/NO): NO